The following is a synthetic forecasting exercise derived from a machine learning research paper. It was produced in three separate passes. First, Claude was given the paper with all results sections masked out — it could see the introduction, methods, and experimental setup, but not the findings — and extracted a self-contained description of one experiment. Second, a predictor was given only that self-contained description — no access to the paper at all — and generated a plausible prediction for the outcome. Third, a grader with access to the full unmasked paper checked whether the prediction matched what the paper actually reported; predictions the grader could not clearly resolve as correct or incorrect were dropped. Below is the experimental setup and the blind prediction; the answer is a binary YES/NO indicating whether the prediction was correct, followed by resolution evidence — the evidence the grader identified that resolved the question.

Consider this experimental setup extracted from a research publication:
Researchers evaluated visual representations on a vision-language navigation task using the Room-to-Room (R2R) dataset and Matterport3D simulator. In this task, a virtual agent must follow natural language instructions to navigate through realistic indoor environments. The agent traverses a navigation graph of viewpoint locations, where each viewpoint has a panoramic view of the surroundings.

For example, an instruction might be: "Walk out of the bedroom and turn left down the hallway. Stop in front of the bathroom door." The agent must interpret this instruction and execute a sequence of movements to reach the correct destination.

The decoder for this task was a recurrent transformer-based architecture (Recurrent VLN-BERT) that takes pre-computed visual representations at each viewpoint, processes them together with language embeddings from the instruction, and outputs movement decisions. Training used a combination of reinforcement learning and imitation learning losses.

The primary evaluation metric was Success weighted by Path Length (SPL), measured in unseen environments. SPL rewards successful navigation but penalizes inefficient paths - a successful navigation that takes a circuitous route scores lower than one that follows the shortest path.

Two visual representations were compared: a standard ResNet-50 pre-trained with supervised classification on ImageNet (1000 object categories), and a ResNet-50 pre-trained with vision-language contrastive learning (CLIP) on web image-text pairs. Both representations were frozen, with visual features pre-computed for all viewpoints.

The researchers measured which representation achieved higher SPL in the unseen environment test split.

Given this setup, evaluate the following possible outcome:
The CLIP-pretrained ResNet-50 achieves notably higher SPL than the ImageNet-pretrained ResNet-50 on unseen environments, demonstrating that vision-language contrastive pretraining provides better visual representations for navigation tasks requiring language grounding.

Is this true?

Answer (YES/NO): NO